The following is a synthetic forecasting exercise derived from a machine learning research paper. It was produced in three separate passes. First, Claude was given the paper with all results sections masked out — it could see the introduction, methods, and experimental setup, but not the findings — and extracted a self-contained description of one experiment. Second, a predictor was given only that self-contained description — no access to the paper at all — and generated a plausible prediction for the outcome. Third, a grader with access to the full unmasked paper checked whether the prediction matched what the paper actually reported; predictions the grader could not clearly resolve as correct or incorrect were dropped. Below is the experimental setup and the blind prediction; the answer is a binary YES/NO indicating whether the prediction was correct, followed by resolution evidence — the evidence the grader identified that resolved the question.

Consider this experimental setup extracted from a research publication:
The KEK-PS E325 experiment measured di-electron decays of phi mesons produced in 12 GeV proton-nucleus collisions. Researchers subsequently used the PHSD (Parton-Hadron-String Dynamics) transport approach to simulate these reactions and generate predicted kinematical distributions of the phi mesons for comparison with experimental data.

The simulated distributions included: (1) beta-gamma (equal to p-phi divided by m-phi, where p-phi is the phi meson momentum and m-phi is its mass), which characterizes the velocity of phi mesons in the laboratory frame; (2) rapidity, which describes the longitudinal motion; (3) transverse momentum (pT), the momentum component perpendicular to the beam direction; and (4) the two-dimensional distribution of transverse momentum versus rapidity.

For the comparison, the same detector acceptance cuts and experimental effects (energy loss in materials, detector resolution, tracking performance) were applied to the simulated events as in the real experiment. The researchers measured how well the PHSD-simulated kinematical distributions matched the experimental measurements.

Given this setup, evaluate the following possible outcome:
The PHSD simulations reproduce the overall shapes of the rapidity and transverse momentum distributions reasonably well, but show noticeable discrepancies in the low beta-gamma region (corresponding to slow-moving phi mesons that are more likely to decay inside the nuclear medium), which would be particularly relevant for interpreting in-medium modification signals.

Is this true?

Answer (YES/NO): NO